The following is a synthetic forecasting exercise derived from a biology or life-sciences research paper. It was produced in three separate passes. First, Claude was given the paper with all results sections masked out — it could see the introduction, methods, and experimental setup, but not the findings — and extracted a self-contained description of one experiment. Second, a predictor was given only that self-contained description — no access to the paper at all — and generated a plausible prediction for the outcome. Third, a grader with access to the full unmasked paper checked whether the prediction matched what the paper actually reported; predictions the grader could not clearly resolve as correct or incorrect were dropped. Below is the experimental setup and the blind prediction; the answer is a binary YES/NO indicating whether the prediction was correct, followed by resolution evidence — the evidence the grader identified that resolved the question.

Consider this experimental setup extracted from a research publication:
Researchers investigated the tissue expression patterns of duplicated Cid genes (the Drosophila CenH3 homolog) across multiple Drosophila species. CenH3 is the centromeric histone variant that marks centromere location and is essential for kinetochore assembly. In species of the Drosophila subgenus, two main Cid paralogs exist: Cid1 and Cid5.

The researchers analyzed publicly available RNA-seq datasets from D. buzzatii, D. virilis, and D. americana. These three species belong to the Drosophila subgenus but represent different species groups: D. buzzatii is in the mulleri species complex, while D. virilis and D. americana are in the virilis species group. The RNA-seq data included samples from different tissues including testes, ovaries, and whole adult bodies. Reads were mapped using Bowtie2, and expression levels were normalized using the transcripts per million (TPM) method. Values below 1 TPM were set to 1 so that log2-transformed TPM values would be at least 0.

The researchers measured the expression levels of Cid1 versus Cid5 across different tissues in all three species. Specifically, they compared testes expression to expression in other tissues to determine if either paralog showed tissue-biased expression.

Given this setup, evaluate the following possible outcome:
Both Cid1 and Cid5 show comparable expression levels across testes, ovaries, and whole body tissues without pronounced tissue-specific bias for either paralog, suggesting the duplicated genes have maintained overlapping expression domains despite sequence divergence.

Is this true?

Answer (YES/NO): NO